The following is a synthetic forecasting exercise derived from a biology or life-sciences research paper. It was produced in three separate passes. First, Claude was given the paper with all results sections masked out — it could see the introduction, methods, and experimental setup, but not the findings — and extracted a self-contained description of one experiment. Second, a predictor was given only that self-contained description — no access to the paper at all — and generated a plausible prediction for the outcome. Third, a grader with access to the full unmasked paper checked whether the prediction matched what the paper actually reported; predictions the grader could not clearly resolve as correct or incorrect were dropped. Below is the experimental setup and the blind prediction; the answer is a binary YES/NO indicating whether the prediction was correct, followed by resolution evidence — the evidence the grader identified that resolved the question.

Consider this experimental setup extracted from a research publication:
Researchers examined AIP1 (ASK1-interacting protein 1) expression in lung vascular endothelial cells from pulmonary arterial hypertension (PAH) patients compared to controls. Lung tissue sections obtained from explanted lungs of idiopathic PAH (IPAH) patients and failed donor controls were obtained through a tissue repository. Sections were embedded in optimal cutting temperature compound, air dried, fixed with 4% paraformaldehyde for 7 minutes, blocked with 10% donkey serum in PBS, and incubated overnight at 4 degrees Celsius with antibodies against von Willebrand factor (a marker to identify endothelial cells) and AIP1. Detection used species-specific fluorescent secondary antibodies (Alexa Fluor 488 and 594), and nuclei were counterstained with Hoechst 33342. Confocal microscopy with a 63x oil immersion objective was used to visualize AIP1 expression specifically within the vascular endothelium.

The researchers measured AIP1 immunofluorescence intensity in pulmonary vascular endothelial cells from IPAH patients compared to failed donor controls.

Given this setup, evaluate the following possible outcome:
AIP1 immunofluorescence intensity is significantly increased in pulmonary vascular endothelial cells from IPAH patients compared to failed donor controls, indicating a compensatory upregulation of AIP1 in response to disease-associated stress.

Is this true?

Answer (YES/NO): NO